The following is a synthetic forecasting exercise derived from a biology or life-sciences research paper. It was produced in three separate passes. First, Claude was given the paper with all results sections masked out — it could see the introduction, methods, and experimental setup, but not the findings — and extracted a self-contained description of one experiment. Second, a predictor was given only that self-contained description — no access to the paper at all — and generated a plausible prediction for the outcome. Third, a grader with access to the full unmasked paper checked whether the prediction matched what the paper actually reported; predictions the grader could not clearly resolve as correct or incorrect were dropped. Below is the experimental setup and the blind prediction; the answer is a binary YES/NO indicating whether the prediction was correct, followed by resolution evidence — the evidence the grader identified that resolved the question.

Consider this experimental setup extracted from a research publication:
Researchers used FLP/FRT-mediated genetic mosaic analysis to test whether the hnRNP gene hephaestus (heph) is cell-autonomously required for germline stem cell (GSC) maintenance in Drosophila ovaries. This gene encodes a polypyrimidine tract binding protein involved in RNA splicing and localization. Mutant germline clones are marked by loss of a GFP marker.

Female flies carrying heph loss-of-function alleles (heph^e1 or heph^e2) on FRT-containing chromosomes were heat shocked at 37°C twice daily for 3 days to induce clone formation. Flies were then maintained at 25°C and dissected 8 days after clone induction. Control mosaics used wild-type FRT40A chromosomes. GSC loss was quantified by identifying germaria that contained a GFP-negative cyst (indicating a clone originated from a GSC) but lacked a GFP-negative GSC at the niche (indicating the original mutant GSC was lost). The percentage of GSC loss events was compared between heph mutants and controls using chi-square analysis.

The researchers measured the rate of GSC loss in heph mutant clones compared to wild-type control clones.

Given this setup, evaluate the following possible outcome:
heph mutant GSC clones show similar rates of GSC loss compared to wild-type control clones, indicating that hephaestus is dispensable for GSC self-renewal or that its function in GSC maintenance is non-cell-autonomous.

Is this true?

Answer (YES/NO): NO